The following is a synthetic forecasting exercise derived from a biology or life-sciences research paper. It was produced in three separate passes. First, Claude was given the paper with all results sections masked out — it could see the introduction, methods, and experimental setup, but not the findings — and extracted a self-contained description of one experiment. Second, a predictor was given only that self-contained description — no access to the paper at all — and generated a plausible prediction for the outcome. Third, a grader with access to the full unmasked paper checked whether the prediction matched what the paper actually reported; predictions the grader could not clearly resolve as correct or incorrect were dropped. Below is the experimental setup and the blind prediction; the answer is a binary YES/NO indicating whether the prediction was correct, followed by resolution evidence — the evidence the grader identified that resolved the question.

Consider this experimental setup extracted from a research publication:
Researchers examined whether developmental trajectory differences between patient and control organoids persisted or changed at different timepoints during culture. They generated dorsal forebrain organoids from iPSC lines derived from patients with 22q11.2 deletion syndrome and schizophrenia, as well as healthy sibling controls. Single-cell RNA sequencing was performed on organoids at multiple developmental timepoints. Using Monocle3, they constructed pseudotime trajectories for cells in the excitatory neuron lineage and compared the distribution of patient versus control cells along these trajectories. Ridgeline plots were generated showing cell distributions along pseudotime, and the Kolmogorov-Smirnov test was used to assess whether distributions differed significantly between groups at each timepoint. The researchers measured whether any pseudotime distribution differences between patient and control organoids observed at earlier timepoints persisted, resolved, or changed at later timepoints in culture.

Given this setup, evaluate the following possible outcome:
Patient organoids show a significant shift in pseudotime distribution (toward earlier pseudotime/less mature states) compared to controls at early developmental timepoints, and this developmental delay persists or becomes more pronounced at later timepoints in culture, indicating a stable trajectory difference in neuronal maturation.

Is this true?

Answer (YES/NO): YES